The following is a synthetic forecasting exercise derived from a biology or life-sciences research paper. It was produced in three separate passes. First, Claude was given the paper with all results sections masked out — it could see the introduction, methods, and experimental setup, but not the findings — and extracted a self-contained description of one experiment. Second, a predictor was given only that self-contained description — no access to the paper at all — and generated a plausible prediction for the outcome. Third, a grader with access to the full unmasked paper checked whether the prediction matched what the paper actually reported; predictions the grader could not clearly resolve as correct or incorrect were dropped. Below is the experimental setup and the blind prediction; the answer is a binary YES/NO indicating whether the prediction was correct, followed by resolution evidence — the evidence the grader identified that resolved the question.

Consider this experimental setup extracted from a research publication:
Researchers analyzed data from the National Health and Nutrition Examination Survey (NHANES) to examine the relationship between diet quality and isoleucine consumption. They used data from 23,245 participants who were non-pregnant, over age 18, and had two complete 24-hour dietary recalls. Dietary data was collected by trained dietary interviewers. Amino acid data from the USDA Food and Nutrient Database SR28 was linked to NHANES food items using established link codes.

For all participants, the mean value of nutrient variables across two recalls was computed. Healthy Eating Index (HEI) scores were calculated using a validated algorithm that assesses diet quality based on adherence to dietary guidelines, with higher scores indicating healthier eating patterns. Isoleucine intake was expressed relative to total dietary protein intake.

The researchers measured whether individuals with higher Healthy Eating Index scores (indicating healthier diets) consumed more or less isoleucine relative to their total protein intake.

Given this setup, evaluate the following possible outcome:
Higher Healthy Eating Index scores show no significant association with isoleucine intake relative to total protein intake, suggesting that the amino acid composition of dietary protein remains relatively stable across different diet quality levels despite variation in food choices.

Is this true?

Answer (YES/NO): NO